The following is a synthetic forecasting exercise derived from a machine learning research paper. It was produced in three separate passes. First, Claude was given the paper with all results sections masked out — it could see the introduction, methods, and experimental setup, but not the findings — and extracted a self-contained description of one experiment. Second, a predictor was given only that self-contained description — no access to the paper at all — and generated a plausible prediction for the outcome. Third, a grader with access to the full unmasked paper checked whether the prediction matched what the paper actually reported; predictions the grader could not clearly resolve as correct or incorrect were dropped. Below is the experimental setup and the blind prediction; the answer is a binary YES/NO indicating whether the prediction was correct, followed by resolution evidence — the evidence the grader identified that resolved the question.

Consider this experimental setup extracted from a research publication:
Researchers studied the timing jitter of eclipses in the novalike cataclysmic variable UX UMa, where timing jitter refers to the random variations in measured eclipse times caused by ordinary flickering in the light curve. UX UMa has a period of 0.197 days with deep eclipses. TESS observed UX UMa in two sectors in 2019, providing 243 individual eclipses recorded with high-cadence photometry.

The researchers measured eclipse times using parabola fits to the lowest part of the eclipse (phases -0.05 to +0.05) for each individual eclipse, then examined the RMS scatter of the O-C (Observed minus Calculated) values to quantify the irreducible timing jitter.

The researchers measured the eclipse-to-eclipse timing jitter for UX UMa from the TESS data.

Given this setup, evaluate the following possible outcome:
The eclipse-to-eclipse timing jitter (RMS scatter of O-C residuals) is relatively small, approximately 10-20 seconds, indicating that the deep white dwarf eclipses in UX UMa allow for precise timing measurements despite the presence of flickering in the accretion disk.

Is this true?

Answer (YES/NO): NO